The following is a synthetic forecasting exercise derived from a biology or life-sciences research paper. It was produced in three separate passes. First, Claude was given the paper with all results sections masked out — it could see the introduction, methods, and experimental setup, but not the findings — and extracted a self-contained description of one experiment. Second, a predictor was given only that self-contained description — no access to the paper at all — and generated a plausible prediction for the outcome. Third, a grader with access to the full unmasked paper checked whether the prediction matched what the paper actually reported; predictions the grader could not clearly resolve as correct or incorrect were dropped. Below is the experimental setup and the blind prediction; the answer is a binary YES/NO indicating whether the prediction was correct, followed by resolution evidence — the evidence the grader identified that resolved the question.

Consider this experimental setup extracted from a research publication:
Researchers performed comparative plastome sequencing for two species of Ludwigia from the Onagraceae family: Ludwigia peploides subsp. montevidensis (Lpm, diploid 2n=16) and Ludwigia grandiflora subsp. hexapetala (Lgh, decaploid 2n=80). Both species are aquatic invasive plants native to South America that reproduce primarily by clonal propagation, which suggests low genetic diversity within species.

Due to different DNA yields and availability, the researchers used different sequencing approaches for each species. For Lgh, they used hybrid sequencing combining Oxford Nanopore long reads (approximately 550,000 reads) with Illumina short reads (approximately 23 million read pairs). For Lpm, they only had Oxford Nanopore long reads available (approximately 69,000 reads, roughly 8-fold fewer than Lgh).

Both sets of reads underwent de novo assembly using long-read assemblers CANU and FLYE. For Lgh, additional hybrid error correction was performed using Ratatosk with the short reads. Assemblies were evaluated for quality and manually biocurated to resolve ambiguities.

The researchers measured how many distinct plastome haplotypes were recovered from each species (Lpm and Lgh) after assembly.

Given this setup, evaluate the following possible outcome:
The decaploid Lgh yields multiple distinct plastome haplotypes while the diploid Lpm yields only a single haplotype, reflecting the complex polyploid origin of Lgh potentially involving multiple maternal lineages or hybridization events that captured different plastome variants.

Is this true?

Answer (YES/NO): NO